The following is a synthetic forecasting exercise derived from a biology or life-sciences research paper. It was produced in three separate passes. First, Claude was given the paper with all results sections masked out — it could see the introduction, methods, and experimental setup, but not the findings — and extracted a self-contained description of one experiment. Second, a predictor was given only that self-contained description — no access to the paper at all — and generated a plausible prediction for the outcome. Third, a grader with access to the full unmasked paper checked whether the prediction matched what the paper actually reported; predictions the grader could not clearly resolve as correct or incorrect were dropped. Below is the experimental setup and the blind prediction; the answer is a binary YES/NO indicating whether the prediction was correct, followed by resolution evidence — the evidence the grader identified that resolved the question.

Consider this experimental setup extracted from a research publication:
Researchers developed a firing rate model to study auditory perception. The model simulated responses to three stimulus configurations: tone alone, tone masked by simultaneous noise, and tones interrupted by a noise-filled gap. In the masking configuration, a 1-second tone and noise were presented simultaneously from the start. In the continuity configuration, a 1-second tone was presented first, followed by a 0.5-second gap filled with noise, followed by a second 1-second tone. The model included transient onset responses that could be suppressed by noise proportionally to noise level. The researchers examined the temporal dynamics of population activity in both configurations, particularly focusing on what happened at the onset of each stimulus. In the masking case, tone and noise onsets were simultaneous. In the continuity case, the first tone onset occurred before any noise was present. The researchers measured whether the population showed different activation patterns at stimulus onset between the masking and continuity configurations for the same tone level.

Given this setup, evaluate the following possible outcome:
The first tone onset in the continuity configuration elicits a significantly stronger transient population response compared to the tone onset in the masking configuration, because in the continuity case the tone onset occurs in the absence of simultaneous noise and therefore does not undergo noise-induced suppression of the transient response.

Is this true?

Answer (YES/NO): YES